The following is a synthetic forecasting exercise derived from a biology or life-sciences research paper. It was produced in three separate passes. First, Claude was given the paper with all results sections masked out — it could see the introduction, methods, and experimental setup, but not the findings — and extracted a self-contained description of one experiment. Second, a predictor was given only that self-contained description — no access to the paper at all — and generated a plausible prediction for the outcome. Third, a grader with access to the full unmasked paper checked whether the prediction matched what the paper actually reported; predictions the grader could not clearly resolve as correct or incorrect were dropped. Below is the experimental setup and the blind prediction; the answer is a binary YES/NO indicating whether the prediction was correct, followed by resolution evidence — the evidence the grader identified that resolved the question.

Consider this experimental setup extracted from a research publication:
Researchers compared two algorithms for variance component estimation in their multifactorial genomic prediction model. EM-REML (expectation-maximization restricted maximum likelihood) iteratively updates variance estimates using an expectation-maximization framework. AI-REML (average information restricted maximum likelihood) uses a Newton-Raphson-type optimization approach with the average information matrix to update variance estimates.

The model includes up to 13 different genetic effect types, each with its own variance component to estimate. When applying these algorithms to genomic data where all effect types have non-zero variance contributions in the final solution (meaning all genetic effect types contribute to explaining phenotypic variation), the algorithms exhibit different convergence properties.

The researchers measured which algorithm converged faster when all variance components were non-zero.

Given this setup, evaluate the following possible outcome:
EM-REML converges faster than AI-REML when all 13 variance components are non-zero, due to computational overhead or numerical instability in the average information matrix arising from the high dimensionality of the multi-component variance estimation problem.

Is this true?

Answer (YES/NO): NO